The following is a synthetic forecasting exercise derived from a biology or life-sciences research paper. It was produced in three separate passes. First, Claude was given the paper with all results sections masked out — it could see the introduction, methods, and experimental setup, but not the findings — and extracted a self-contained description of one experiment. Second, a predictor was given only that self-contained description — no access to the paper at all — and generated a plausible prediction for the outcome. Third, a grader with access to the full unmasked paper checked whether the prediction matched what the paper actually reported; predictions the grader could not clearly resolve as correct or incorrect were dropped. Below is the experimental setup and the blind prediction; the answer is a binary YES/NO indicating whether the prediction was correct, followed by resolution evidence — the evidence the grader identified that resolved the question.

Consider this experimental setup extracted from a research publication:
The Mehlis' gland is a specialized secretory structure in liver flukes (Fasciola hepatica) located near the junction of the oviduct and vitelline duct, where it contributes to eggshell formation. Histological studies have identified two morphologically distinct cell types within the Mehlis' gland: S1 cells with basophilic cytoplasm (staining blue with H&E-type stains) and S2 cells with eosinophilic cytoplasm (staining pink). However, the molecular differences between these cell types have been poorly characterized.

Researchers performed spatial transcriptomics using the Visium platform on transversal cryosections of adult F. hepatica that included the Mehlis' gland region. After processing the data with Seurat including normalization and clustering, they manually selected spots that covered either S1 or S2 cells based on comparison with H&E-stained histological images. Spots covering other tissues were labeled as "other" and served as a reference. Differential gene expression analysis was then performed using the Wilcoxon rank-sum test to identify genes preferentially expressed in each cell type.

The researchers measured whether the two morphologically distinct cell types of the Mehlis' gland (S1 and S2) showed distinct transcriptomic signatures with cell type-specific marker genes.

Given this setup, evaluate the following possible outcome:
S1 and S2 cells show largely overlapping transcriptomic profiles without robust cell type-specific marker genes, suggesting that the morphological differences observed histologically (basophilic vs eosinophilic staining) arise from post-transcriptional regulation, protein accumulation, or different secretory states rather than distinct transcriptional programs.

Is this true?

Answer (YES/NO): NO